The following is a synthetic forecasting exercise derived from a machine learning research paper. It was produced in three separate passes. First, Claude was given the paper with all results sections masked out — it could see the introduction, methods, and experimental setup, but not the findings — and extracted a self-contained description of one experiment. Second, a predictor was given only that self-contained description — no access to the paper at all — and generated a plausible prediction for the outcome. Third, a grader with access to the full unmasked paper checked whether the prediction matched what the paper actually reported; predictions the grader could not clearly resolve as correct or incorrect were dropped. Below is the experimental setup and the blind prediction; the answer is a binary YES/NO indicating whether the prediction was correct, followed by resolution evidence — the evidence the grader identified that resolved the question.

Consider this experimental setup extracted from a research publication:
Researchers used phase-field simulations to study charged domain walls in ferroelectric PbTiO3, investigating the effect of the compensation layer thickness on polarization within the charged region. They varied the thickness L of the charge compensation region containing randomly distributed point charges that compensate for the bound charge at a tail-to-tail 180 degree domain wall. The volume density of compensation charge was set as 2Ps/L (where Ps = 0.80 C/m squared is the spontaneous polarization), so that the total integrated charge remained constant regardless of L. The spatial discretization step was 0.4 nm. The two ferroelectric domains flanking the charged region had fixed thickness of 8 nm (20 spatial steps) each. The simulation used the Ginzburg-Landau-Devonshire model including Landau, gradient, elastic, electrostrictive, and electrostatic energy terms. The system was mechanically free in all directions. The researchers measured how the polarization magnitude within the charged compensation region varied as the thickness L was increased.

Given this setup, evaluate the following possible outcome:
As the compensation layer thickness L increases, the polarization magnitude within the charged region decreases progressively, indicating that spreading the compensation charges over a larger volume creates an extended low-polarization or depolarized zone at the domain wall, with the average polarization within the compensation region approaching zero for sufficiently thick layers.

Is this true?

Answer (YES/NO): NO